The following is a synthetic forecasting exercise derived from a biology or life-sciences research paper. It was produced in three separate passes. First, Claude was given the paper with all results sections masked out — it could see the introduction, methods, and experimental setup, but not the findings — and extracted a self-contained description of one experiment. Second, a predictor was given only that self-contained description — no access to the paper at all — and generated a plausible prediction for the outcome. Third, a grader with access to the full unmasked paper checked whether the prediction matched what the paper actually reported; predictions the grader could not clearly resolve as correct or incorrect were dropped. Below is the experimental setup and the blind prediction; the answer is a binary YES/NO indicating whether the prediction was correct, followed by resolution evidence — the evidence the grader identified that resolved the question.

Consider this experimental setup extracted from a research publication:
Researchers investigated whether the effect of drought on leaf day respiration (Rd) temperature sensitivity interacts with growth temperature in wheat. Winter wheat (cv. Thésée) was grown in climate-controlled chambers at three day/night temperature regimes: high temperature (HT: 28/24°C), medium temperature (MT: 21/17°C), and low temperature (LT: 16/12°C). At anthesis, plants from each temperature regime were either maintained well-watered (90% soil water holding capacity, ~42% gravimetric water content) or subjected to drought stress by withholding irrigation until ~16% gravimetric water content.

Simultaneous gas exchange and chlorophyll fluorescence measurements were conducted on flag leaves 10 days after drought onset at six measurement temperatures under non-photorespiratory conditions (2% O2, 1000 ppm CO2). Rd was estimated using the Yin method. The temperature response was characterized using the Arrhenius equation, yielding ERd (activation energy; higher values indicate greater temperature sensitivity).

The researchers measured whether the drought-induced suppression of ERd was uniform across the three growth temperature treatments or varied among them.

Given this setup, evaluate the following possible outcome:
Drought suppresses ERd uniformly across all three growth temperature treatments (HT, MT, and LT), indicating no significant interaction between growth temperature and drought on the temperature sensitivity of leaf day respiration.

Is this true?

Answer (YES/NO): NO